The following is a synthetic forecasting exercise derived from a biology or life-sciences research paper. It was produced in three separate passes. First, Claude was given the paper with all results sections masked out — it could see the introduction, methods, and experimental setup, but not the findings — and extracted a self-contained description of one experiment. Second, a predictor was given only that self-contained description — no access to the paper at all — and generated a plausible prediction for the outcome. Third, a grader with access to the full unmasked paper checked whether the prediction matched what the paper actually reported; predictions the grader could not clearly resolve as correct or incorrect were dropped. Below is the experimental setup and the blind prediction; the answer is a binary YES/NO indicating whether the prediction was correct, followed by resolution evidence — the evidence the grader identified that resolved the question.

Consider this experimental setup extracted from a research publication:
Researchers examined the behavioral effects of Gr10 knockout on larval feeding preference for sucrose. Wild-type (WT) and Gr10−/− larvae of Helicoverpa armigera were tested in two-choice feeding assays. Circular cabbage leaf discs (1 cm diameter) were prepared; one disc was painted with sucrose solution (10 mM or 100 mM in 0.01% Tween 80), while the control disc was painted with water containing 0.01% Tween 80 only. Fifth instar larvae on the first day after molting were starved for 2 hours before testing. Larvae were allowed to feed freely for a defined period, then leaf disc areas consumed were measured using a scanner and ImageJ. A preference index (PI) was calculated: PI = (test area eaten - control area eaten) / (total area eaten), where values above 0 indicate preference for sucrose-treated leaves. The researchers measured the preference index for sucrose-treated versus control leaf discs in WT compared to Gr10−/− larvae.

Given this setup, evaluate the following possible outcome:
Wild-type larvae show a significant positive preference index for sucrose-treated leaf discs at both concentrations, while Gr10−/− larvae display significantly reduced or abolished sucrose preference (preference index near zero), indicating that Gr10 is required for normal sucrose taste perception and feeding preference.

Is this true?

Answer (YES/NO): NO